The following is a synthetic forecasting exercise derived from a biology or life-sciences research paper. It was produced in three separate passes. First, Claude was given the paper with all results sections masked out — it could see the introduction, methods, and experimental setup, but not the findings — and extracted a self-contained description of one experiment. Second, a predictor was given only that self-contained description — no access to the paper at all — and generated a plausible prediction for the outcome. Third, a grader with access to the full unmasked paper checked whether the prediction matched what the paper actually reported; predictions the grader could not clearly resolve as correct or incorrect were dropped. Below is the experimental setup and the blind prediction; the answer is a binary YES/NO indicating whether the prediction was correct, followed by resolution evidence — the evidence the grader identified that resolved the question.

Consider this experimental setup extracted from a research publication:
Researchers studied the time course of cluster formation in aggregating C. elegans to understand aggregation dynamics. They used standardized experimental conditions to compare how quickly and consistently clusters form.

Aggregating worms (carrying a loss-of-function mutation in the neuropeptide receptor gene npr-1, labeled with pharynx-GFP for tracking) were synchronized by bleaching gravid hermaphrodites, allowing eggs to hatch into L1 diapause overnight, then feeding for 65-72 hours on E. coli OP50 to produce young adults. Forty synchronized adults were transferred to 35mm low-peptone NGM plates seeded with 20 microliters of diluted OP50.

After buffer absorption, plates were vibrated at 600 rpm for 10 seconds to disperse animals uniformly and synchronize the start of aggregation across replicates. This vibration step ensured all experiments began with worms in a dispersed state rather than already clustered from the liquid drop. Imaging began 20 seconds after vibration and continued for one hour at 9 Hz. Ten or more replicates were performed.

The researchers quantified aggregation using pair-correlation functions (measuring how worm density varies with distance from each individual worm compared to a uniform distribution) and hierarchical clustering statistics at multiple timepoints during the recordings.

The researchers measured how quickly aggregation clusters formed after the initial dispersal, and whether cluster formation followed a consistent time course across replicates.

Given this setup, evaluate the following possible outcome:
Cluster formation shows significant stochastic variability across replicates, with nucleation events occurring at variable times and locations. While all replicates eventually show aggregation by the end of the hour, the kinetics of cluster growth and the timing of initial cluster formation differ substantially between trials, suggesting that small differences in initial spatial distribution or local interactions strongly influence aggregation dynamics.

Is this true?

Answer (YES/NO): NO